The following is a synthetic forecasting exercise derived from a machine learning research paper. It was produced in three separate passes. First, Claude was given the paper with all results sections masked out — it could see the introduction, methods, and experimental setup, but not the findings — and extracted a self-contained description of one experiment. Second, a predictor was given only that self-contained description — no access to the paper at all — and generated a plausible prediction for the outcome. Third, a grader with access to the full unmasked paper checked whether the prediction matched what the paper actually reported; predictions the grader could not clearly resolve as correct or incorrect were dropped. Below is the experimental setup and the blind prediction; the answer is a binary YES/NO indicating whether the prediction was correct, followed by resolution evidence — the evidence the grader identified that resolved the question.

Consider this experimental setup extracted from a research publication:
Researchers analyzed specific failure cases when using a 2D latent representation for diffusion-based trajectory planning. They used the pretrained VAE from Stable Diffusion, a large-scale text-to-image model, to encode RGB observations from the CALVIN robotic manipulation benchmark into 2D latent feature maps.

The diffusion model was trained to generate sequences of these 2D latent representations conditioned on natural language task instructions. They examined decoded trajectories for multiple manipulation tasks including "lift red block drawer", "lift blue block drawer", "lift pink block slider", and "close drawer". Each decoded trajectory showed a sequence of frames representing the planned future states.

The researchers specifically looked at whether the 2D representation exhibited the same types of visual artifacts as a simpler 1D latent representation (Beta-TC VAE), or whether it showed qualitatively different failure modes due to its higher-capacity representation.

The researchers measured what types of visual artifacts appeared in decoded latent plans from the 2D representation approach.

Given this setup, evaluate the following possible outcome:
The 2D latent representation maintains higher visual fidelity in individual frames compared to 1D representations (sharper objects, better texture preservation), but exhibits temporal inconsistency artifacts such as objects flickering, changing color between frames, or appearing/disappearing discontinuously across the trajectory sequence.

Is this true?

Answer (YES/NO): NO